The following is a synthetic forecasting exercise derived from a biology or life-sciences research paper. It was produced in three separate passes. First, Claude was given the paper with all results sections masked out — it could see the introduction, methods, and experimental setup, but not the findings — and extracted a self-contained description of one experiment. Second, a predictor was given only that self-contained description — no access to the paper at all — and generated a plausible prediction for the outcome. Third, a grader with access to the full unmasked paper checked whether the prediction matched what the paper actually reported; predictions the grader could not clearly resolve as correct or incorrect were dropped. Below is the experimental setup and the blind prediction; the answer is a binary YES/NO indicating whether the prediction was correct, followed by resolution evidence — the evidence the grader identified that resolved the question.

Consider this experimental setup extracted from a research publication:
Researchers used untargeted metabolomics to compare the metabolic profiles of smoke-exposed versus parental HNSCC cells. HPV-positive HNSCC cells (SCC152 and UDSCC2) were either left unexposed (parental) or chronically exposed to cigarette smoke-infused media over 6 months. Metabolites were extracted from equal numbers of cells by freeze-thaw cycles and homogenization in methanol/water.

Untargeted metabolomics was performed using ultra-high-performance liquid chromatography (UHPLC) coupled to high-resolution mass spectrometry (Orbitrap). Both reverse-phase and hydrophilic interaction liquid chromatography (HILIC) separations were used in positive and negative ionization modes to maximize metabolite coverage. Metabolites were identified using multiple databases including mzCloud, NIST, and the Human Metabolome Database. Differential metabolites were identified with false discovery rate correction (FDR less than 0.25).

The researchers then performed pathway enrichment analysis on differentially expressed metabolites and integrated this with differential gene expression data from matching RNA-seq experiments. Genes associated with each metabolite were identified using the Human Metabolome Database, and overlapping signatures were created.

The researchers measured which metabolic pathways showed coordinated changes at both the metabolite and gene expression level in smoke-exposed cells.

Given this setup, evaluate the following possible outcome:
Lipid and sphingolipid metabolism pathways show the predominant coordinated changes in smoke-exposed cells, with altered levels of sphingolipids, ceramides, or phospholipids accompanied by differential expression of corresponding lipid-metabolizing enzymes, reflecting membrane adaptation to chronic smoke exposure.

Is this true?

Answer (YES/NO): NO